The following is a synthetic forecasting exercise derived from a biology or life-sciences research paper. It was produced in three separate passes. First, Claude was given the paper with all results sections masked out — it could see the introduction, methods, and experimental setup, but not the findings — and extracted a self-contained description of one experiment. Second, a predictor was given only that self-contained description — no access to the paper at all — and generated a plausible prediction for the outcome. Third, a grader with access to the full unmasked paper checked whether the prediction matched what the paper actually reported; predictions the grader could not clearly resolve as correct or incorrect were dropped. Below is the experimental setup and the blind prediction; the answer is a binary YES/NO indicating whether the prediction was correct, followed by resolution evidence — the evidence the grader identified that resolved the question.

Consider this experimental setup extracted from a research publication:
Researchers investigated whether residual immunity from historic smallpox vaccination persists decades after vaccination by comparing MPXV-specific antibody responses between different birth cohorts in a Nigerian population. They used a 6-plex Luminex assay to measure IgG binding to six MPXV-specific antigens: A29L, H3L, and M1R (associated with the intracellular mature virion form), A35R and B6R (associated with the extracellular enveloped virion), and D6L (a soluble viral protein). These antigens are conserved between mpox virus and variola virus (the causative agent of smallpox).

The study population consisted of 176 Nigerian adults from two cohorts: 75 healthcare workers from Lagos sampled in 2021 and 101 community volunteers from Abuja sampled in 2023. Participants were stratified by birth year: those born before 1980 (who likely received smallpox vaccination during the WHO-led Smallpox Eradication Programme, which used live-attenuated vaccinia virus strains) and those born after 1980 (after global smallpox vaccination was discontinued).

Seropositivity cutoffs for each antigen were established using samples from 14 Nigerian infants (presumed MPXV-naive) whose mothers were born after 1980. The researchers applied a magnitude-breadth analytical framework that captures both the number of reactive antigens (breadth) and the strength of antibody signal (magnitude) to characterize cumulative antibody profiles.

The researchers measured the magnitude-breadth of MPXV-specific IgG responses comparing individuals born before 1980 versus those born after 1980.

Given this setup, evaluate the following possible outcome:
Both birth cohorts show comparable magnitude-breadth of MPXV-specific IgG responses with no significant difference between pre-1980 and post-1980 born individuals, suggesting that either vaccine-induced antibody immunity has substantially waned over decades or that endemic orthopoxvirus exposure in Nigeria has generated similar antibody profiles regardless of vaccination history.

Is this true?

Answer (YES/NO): NO